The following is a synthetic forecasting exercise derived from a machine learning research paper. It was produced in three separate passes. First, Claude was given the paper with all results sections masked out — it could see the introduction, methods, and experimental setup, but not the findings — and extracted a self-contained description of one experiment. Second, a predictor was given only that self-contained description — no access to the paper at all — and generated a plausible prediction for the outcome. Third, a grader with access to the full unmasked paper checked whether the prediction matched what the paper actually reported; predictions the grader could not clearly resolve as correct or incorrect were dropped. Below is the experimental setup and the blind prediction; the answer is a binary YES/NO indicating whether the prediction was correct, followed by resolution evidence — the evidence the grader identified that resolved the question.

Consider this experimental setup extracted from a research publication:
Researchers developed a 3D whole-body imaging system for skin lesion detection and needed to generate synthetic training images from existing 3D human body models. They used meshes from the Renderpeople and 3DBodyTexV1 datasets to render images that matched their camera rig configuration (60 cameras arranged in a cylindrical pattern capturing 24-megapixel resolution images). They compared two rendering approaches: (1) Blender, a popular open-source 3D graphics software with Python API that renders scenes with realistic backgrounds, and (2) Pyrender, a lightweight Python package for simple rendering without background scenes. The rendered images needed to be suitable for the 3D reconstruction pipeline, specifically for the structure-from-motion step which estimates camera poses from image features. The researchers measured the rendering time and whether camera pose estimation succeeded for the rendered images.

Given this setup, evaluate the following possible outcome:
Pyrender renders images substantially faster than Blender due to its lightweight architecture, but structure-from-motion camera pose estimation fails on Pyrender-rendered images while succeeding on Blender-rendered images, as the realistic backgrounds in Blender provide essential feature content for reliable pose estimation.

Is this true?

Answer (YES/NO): NO